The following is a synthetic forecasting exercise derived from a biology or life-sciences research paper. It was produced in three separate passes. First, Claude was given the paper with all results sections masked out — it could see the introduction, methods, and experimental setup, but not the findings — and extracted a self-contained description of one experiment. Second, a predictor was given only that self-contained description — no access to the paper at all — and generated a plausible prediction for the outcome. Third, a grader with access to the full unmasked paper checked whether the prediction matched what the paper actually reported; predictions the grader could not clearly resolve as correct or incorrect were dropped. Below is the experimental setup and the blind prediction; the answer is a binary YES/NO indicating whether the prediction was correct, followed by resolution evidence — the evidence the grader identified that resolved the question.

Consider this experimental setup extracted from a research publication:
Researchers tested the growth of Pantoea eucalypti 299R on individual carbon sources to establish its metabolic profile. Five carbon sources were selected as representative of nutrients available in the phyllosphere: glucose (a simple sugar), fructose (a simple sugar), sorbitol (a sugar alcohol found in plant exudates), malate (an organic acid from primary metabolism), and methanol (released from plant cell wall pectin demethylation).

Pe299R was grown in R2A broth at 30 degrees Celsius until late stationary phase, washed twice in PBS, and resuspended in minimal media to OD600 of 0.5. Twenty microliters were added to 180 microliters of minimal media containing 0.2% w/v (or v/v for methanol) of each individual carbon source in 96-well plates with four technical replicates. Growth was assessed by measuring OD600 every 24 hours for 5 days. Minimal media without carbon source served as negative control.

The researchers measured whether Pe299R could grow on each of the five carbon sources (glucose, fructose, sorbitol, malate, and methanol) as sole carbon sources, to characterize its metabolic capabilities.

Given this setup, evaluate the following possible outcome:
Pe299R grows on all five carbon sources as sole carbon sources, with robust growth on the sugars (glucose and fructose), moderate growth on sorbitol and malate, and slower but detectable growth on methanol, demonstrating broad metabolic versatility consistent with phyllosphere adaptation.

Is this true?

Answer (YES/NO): NO